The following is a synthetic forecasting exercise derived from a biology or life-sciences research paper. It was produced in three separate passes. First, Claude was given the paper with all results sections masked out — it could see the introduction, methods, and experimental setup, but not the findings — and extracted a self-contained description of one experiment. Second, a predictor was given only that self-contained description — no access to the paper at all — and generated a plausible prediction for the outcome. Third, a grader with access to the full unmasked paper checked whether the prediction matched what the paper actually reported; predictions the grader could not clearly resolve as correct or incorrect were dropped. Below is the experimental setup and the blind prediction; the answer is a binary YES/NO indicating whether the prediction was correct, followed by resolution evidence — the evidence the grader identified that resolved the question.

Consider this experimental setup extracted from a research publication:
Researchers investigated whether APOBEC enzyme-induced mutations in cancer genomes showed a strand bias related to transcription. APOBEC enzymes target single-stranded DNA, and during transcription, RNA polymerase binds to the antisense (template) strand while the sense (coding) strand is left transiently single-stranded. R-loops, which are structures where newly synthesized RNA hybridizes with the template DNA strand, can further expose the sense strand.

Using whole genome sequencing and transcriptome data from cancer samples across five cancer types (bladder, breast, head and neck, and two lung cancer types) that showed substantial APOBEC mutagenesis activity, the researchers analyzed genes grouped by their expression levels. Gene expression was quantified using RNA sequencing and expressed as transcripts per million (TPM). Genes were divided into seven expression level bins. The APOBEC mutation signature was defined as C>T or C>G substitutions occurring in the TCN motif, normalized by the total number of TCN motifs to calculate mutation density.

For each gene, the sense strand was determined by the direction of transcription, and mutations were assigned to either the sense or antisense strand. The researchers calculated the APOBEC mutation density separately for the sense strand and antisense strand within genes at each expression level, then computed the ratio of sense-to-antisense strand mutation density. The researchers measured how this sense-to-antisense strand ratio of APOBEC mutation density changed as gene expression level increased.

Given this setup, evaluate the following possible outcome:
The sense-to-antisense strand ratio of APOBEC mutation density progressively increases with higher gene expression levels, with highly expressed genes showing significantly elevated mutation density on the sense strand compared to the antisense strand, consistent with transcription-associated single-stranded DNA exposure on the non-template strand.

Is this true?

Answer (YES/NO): YES